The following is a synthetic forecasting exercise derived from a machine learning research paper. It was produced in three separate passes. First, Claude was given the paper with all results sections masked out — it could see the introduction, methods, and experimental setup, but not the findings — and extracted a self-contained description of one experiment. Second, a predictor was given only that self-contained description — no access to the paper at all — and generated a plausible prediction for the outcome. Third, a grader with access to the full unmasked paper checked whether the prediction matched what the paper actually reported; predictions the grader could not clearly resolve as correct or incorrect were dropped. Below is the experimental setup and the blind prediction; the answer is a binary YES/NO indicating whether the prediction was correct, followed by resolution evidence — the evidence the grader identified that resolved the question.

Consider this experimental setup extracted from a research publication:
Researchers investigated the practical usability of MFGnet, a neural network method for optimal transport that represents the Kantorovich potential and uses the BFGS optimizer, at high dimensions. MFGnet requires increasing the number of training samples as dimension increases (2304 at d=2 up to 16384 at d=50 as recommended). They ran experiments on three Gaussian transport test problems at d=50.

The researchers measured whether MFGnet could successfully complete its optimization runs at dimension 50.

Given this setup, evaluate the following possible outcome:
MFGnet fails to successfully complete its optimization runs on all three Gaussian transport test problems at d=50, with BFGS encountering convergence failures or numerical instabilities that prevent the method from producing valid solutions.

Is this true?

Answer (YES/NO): YES